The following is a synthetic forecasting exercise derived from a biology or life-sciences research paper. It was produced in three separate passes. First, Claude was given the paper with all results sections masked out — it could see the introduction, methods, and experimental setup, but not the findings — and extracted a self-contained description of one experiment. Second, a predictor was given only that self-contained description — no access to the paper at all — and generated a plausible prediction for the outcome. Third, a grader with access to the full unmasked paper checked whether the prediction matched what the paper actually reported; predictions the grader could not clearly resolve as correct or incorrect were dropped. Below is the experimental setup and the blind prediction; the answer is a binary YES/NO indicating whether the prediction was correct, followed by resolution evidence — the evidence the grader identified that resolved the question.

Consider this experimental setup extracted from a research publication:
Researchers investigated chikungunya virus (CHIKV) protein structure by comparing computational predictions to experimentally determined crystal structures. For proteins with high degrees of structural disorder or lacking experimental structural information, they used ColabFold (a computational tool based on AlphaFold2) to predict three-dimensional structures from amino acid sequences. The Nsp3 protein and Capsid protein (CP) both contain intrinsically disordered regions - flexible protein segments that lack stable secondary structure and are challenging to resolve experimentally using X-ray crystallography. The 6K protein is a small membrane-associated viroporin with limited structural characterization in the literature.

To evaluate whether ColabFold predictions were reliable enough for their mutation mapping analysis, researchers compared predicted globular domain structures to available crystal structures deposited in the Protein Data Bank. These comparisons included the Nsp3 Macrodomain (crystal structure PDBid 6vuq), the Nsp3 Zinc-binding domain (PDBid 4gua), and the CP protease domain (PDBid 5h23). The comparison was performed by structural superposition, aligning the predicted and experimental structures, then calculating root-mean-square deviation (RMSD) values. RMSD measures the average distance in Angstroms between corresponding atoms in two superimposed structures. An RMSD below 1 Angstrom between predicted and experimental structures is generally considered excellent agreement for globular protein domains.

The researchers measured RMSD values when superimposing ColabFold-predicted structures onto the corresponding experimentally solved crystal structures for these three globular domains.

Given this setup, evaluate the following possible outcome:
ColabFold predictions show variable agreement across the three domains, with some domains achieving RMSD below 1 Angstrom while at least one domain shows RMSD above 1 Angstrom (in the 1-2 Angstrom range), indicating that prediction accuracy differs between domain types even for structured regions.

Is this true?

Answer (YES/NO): NO